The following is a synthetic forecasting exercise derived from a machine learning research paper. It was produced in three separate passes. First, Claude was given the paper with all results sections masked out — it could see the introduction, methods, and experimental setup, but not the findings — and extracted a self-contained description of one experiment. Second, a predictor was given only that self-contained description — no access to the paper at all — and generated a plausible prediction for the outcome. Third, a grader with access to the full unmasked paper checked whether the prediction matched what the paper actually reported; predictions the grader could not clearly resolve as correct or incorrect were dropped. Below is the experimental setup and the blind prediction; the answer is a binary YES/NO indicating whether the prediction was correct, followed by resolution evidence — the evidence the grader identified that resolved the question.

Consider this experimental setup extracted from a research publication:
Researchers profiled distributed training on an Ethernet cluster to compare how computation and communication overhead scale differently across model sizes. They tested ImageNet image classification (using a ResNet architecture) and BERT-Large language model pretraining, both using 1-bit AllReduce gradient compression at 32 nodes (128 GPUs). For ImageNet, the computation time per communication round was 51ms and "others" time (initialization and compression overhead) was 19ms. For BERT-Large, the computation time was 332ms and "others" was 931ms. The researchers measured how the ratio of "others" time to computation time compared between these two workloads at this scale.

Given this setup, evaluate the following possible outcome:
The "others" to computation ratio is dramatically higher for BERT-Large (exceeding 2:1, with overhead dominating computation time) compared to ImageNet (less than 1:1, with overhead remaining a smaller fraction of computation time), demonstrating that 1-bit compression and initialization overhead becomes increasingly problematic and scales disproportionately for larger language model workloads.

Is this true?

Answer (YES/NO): YES